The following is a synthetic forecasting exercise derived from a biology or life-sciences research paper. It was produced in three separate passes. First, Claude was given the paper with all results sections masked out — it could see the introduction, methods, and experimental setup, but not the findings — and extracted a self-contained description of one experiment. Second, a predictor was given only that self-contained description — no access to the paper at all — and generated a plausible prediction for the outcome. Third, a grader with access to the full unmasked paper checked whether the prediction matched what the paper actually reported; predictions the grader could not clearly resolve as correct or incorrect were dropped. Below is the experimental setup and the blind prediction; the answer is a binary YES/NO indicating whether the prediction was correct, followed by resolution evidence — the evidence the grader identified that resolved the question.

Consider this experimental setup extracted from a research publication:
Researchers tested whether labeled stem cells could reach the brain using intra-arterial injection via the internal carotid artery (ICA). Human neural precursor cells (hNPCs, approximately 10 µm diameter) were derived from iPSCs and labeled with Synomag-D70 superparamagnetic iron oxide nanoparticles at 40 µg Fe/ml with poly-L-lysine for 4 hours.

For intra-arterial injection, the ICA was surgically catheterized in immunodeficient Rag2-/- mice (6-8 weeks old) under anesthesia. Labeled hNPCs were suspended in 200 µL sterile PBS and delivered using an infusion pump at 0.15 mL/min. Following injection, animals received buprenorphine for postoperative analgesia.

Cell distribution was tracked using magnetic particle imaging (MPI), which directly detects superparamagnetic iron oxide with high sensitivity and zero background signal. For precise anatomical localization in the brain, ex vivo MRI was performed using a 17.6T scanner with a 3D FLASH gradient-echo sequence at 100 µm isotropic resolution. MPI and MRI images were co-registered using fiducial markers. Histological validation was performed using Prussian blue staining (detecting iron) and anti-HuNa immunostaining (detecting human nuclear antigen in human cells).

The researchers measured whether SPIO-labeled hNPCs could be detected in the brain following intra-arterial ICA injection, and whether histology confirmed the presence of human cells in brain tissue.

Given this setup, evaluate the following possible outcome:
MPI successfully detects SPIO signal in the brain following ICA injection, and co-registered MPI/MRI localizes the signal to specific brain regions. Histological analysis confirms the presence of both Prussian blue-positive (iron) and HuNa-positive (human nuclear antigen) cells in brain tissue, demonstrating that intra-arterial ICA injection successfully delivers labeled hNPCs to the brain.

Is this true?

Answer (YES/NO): NO